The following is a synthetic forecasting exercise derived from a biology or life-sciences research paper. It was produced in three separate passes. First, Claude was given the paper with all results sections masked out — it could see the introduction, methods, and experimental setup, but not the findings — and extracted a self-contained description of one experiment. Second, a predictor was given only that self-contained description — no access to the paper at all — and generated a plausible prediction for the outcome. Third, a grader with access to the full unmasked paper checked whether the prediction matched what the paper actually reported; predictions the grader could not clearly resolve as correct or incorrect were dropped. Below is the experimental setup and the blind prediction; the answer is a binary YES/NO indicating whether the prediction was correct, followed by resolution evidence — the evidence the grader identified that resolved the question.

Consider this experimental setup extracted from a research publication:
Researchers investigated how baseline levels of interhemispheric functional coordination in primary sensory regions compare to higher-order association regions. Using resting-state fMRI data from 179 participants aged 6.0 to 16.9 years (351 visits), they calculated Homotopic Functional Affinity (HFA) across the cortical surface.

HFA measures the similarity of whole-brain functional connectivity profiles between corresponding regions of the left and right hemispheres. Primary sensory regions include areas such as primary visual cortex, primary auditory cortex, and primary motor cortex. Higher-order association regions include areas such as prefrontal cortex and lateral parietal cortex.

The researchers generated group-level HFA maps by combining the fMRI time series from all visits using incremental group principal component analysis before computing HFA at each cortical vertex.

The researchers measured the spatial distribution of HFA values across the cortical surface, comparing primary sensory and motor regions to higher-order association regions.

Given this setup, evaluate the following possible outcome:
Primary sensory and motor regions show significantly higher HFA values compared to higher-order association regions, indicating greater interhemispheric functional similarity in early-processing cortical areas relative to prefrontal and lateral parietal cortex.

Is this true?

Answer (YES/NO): YES